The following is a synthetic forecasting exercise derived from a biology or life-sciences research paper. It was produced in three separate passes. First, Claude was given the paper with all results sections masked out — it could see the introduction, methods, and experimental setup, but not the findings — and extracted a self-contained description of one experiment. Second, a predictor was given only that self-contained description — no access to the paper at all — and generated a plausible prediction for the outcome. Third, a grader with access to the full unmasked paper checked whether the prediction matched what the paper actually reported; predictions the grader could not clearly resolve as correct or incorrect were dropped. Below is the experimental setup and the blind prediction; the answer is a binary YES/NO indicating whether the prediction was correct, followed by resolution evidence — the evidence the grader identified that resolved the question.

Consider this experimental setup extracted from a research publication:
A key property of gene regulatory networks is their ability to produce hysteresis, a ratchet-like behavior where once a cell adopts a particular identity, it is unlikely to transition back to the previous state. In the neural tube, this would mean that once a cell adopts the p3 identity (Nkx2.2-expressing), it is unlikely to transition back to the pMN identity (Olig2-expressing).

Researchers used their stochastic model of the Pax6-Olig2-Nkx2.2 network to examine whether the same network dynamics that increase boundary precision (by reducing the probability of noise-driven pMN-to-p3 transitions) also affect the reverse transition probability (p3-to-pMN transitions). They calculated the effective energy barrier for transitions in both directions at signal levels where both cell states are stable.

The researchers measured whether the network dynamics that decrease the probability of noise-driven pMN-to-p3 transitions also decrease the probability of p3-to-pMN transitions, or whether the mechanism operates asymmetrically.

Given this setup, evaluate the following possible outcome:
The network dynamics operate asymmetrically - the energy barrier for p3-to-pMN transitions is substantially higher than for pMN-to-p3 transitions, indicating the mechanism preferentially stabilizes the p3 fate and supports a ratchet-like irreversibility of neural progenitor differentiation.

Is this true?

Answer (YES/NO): YES